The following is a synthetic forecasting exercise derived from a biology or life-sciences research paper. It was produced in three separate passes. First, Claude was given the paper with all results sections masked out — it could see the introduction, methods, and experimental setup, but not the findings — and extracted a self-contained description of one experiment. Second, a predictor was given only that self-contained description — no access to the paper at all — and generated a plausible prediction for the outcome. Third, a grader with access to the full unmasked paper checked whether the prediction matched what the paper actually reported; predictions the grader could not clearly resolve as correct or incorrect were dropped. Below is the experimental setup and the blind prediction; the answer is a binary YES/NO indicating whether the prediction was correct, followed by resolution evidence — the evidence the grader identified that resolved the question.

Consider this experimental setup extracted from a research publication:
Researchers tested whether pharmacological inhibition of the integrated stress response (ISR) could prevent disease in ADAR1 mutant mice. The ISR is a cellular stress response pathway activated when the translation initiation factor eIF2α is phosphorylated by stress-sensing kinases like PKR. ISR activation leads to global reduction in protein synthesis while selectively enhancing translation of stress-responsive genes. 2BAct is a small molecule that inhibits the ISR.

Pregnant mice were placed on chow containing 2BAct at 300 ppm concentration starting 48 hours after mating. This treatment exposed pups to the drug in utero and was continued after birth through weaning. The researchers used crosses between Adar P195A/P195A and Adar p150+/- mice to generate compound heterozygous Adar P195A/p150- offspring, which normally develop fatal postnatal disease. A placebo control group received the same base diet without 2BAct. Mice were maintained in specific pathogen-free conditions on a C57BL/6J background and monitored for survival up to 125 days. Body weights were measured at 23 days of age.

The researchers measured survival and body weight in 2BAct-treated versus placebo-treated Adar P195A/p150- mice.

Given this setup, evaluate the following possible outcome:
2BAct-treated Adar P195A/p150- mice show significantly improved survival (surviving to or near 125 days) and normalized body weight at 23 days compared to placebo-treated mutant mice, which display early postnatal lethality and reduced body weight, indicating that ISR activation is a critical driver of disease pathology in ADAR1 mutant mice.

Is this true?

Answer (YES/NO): YES